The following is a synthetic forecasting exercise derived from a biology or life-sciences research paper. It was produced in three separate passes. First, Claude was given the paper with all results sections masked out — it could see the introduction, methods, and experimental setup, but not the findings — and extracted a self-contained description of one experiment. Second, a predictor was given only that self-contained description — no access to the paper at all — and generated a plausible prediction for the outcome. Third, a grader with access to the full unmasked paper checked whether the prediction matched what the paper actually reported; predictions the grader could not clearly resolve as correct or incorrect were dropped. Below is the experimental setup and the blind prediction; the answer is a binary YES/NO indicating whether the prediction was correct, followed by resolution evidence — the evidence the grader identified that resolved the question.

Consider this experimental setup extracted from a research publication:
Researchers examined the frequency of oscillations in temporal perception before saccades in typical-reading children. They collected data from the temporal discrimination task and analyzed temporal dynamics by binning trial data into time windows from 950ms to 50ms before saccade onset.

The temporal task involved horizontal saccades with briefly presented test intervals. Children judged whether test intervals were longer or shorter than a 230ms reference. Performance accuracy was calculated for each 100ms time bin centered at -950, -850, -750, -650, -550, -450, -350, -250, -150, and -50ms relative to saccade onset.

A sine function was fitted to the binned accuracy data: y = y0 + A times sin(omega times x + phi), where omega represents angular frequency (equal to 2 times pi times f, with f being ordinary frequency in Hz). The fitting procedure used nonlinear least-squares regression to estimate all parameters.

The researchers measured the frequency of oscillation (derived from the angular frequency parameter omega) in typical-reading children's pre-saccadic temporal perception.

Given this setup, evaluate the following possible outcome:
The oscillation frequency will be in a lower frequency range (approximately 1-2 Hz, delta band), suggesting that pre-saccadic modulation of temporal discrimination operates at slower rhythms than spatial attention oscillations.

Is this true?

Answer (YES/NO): YES